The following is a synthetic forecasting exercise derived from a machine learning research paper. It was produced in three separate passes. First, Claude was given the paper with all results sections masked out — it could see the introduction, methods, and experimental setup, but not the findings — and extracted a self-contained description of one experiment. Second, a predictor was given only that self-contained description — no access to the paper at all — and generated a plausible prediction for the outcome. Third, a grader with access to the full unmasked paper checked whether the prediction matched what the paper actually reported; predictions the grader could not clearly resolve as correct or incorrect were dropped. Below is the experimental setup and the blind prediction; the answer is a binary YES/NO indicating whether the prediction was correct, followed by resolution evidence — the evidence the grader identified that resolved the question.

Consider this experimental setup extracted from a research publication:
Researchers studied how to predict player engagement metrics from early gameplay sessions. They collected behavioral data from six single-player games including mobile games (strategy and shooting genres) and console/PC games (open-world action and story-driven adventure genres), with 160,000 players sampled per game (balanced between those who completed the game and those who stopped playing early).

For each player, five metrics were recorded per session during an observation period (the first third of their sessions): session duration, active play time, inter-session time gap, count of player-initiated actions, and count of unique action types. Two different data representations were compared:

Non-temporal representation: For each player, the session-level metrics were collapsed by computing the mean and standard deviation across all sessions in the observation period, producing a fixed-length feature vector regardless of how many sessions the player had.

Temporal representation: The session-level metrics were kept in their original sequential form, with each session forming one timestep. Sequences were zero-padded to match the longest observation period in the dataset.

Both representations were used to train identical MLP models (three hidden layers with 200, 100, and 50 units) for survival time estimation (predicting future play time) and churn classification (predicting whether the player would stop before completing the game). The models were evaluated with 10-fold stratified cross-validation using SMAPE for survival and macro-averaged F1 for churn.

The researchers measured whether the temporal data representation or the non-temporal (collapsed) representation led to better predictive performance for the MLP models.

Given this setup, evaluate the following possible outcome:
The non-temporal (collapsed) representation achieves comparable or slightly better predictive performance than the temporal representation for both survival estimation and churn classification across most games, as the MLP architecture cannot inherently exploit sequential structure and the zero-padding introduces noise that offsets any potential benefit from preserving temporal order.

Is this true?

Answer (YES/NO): NO